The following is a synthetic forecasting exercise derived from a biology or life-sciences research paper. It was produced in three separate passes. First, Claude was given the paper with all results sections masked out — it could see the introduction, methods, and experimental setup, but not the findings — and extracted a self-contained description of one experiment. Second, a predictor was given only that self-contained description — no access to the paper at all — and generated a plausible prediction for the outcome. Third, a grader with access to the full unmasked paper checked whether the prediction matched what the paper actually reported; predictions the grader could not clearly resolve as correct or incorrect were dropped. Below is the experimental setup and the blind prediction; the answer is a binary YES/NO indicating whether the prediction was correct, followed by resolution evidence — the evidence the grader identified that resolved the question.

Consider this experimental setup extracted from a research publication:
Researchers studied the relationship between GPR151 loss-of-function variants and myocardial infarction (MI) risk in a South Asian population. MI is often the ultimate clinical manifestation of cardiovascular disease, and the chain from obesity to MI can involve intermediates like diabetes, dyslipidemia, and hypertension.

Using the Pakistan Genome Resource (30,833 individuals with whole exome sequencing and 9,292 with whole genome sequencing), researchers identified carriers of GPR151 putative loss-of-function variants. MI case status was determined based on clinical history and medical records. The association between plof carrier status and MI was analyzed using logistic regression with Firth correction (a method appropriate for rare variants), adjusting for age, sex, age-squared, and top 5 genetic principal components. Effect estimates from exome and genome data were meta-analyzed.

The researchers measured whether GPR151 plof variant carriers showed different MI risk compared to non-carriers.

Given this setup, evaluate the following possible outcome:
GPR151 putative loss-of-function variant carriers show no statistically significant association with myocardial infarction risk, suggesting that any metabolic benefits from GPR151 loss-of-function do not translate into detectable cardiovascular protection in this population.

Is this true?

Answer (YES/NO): NO